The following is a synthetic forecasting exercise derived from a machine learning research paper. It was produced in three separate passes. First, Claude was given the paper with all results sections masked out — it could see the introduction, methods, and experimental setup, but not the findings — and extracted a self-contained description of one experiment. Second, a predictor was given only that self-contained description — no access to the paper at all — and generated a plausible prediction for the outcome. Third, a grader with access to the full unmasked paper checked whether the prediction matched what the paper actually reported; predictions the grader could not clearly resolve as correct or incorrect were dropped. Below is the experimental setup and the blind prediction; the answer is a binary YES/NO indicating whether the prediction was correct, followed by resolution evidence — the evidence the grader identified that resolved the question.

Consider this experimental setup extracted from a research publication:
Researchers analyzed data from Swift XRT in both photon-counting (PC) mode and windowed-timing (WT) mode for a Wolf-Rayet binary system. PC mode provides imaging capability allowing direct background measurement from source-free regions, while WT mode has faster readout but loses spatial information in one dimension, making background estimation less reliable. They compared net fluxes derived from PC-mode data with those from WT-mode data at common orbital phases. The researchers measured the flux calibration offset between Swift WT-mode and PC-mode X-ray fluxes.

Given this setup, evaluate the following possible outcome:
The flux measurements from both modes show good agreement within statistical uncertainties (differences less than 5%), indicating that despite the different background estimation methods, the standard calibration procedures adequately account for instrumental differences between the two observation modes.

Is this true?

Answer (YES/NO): NO